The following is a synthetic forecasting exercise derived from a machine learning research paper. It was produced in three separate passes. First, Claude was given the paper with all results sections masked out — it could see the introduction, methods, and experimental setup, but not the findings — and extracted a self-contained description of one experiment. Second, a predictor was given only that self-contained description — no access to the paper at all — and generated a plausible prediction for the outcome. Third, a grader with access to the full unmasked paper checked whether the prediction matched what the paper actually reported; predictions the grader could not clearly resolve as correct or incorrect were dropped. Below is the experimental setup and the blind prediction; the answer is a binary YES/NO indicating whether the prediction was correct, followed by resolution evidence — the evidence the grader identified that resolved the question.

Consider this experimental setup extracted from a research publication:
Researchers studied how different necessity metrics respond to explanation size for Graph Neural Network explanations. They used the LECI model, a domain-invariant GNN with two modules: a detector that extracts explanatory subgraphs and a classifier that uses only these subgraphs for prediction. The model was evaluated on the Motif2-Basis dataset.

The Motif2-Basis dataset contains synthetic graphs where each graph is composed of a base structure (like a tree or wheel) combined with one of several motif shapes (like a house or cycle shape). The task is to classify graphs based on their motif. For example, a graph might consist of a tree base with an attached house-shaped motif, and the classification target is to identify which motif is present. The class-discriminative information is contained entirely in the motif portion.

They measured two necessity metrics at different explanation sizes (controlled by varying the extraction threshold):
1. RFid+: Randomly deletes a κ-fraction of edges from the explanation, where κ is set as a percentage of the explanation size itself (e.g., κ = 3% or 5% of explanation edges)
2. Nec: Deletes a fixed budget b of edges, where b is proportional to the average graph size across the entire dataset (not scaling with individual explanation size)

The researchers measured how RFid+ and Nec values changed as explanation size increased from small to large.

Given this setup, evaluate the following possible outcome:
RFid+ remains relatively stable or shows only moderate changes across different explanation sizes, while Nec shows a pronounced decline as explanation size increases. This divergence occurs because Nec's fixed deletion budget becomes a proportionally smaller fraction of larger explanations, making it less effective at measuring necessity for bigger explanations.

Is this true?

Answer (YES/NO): NO